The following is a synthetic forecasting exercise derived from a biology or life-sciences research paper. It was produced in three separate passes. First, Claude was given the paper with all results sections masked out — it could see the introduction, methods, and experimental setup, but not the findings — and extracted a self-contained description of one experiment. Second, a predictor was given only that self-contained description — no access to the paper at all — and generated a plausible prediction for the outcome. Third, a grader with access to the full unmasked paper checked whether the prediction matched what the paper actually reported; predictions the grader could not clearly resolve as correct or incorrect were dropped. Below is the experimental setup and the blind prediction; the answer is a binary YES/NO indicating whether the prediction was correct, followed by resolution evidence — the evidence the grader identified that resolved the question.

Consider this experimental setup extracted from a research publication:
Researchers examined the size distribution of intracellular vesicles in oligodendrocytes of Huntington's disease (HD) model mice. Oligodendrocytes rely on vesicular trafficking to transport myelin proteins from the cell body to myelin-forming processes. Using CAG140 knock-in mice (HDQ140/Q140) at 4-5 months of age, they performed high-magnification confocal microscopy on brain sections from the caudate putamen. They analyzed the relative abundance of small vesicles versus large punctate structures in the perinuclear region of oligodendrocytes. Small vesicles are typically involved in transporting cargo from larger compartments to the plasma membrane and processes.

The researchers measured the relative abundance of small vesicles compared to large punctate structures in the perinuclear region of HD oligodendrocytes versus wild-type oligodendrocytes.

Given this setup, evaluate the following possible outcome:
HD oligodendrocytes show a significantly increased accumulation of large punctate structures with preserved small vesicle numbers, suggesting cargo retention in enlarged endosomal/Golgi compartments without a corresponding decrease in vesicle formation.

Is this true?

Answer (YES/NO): NO